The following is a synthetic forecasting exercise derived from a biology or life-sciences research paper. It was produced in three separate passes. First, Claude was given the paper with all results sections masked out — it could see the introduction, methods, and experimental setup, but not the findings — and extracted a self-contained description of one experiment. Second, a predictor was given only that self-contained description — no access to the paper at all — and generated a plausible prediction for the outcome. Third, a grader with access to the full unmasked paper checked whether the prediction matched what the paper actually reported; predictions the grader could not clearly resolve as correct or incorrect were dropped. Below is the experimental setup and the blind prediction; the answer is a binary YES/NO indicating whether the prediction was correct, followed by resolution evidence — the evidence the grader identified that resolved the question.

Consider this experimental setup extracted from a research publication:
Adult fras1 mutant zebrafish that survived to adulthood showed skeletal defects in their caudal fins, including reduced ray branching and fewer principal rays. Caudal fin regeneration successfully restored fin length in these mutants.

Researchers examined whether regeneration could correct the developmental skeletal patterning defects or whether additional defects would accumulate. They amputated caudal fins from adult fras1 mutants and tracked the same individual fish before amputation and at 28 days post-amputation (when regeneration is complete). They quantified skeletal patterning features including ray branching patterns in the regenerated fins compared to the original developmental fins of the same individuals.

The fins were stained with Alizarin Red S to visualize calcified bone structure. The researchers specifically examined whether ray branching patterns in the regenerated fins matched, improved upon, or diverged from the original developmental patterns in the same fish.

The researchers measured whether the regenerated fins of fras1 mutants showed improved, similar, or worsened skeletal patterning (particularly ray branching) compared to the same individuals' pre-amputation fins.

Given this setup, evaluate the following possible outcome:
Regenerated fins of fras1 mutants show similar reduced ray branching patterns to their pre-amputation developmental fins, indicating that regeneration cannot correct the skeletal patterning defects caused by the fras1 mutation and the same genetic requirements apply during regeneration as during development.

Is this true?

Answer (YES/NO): NO